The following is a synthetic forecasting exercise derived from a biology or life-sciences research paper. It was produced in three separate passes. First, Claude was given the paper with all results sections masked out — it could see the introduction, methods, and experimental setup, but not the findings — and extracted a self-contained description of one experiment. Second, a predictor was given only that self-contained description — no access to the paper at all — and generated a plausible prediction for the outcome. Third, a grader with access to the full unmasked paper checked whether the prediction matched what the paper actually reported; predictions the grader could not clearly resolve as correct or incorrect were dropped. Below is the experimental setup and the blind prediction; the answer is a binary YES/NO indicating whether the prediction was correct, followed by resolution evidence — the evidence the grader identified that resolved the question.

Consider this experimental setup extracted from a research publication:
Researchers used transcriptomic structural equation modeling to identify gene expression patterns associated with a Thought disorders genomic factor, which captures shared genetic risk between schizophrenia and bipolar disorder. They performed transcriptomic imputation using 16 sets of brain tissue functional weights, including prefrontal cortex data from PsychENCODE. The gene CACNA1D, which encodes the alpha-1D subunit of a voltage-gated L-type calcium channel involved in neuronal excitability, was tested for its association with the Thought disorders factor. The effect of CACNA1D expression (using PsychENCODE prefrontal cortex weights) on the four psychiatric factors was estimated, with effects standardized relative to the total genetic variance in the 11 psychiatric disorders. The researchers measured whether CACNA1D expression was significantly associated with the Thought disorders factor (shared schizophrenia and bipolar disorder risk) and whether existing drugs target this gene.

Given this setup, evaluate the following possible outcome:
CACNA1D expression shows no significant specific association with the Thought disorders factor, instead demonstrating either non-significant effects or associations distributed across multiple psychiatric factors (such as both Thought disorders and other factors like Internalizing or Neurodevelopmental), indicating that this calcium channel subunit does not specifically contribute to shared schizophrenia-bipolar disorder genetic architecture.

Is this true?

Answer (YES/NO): NO